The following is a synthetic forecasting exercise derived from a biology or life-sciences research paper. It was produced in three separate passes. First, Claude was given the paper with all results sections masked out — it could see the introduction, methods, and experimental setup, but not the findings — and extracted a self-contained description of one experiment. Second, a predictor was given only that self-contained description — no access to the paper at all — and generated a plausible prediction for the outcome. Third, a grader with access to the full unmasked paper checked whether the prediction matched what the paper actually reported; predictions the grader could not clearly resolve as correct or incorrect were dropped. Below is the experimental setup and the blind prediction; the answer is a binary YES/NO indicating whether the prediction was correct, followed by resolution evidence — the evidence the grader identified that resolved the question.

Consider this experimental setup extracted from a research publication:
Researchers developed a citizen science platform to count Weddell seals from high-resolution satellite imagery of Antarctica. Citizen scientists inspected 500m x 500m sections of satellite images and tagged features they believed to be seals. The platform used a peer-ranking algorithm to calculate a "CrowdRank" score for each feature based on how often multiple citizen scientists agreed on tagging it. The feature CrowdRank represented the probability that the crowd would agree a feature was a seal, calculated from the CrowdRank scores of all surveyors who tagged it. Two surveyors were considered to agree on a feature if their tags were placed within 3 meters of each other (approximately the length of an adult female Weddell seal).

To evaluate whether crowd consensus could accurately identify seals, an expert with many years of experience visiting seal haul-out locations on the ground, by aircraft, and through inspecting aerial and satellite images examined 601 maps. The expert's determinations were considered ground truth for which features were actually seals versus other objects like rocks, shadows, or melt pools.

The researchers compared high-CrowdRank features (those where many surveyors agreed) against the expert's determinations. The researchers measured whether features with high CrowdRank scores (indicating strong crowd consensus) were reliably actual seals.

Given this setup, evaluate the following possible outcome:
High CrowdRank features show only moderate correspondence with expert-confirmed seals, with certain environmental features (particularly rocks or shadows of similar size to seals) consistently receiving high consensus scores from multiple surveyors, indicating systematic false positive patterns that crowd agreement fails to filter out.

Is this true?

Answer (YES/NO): YES